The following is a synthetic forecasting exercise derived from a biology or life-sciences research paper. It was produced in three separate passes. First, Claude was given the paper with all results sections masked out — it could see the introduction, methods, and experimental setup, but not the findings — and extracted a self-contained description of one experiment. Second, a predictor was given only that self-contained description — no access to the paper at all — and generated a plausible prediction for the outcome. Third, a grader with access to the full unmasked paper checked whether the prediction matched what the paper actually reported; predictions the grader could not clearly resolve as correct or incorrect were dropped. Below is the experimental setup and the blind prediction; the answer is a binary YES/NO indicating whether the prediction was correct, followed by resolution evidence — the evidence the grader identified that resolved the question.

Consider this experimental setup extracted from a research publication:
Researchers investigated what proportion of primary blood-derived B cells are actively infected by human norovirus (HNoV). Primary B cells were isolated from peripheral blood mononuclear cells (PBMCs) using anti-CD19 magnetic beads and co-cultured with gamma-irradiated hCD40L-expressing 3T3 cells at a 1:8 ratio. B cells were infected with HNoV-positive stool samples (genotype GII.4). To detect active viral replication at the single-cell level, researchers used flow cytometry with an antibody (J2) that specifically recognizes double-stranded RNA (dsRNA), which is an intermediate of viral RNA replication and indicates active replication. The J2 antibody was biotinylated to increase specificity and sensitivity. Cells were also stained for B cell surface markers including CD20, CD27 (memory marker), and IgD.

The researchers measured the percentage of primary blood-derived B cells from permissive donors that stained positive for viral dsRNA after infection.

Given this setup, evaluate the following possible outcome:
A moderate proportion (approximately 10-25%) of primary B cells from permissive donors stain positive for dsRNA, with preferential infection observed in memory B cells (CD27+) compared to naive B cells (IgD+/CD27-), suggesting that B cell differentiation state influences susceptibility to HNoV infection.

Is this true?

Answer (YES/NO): NO